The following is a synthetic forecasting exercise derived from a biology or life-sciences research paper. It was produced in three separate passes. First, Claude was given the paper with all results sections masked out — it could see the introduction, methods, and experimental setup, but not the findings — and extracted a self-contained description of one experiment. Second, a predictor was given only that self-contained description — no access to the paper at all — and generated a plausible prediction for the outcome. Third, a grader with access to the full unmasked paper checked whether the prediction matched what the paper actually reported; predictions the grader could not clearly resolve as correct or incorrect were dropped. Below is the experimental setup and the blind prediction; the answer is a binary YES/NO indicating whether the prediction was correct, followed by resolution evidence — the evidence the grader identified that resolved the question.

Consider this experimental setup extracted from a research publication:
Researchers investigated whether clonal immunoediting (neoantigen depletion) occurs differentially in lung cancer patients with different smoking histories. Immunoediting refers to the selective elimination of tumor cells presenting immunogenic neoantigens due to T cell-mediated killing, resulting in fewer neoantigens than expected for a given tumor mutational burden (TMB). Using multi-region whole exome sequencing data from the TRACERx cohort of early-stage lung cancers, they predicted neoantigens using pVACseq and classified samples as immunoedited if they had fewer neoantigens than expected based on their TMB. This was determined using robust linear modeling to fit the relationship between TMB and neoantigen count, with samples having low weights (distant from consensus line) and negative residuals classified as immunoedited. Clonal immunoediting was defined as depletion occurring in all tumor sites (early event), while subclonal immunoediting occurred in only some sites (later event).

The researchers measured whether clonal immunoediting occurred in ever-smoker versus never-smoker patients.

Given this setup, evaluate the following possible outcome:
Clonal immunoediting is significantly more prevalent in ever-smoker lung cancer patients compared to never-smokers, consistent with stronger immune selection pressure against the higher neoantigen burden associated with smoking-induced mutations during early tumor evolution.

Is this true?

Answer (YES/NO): YES